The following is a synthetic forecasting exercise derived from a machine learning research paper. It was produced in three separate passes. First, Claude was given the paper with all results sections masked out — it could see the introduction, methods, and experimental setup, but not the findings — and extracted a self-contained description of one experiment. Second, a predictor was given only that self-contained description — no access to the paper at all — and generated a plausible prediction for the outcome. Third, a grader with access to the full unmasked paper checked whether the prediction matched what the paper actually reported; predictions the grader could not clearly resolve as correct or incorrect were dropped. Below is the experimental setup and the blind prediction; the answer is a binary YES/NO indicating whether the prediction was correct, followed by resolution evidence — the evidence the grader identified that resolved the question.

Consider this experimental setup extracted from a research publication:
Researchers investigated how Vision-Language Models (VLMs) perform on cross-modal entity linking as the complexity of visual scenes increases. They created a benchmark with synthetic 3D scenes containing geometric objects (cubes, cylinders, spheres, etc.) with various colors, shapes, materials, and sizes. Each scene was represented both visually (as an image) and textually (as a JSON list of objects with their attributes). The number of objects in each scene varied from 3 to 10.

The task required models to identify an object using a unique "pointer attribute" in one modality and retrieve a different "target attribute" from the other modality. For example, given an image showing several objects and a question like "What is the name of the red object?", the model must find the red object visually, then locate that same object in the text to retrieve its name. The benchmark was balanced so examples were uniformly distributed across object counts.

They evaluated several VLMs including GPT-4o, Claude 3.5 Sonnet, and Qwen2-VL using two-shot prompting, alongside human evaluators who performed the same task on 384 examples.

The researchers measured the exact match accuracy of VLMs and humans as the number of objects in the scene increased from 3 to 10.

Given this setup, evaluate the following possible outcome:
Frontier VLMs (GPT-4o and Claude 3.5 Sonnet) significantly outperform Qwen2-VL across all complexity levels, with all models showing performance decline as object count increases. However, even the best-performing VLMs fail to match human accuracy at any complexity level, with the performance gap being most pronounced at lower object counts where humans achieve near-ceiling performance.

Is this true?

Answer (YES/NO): NO